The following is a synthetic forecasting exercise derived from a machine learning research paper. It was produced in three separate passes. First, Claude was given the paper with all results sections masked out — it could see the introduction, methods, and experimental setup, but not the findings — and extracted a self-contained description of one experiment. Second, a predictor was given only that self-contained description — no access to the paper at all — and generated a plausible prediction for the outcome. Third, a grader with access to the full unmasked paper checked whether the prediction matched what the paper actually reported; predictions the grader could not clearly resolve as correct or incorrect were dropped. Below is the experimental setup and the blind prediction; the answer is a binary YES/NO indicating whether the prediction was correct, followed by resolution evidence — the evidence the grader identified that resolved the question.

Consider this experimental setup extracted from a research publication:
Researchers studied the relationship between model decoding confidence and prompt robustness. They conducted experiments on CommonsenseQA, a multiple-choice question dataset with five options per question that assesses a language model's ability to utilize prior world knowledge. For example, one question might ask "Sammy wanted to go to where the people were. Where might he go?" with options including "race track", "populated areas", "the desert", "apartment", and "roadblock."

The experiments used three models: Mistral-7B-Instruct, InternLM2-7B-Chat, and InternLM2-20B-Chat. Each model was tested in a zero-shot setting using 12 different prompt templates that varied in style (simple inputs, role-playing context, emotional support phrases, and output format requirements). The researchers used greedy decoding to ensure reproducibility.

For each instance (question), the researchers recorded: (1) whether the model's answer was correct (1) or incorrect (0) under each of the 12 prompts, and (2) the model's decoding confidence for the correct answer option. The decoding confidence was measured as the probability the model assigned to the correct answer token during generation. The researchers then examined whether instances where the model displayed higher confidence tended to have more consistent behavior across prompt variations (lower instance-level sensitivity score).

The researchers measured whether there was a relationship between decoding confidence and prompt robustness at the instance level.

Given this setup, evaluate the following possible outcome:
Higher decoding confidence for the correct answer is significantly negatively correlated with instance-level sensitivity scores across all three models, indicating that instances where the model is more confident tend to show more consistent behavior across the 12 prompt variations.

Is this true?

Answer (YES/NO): YES